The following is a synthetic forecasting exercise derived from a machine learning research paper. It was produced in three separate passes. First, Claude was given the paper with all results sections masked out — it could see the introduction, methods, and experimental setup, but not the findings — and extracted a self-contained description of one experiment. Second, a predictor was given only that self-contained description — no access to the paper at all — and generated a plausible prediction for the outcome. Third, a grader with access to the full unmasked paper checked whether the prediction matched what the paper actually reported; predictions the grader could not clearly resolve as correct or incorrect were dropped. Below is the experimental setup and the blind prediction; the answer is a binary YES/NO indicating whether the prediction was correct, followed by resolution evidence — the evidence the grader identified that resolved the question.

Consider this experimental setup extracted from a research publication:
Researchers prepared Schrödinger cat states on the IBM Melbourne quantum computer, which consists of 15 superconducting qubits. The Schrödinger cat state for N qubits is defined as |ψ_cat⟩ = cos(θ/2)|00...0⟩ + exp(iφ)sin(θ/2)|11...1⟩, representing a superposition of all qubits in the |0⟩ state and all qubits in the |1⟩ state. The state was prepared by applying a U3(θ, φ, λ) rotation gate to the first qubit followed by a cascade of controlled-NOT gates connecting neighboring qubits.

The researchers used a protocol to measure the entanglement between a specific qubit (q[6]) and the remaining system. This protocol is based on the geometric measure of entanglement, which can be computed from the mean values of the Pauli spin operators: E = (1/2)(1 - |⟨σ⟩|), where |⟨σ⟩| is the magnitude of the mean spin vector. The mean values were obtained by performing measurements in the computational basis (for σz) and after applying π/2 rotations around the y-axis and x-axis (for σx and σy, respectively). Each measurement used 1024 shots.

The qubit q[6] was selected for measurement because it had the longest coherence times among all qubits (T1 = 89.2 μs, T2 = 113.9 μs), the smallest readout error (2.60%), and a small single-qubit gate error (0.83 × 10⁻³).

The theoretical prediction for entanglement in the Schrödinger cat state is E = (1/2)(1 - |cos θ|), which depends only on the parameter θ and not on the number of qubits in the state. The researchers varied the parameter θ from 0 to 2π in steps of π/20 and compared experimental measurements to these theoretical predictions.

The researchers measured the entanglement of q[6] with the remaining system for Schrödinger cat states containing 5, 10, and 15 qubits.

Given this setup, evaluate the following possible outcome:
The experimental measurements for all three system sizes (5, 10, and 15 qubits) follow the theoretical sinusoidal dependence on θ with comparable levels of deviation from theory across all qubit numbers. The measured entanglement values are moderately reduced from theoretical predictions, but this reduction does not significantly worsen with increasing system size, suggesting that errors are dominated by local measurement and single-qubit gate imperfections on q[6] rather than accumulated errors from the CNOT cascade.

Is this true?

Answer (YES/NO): YES